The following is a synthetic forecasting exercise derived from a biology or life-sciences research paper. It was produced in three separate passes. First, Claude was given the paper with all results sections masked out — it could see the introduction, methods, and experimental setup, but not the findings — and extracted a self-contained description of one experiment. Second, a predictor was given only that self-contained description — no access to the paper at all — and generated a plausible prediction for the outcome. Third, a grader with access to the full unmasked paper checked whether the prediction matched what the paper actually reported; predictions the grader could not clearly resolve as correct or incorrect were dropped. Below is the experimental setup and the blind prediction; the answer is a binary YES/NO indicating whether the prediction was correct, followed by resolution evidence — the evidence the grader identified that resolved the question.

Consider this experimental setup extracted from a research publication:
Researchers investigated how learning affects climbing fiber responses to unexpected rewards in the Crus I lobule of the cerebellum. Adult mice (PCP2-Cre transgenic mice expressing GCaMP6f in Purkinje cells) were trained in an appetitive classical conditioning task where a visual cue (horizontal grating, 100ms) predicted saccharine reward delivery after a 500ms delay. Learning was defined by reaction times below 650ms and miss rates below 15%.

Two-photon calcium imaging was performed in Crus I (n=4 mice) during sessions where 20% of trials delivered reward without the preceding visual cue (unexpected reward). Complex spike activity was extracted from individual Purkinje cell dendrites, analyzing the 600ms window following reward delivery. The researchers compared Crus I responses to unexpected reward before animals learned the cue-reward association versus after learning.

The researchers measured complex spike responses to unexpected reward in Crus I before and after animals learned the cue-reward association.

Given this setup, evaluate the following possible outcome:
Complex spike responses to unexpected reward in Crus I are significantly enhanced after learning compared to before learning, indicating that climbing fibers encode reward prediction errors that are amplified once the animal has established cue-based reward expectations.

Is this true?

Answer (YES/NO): NO